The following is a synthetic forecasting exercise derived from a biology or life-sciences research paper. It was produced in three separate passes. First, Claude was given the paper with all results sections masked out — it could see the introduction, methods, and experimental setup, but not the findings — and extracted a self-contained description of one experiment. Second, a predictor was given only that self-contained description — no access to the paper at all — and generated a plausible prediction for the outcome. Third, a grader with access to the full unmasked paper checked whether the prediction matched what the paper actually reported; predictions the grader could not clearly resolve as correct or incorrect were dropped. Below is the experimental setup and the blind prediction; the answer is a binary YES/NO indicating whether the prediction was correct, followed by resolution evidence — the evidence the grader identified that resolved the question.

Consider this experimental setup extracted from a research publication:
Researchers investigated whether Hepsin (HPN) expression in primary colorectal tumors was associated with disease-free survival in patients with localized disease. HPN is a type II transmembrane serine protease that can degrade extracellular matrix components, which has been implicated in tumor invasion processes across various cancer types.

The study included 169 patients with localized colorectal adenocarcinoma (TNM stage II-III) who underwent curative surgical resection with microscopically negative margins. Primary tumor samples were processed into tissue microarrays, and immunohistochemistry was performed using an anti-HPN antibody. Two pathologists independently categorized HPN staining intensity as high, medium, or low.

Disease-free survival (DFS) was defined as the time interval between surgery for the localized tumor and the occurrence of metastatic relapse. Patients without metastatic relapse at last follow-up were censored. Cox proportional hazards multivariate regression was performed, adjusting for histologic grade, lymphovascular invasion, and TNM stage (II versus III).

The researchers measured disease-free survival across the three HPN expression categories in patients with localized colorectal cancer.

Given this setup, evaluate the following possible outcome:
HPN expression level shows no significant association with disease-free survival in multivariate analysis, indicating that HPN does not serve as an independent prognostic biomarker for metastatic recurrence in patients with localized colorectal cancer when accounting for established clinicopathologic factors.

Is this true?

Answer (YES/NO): NO